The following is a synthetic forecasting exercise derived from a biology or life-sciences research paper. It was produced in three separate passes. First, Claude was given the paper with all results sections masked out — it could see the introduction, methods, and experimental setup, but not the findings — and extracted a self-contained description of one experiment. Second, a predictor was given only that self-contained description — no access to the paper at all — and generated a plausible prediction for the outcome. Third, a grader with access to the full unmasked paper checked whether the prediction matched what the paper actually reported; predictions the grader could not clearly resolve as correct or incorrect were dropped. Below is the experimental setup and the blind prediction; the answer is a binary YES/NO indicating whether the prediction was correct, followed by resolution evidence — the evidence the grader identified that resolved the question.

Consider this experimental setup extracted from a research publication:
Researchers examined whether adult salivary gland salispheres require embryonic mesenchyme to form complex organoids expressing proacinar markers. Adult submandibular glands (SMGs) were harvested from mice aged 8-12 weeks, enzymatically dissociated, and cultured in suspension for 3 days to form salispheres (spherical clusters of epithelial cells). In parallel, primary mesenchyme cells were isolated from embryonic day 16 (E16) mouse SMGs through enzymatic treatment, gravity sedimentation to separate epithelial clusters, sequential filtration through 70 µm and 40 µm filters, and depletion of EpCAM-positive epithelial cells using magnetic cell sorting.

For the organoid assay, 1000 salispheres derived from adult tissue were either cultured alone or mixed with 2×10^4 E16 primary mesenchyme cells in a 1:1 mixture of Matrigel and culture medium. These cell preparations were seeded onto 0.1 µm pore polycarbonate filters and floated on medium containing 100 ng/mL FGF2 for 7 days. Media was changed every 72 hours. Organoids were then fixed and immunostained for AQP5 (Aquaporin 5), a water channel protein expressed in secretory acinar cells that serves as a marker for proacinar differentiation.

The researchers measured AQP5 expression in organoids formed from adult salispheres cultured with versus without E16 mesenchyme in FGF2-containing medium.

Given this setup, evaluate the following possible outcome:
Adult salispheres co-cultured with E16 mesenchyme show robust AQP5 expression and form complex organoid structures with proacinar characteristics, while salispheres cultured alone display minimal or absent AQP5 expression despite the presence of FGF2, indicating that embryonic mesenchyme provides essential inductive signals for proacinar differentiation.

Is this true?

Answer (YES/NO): NO